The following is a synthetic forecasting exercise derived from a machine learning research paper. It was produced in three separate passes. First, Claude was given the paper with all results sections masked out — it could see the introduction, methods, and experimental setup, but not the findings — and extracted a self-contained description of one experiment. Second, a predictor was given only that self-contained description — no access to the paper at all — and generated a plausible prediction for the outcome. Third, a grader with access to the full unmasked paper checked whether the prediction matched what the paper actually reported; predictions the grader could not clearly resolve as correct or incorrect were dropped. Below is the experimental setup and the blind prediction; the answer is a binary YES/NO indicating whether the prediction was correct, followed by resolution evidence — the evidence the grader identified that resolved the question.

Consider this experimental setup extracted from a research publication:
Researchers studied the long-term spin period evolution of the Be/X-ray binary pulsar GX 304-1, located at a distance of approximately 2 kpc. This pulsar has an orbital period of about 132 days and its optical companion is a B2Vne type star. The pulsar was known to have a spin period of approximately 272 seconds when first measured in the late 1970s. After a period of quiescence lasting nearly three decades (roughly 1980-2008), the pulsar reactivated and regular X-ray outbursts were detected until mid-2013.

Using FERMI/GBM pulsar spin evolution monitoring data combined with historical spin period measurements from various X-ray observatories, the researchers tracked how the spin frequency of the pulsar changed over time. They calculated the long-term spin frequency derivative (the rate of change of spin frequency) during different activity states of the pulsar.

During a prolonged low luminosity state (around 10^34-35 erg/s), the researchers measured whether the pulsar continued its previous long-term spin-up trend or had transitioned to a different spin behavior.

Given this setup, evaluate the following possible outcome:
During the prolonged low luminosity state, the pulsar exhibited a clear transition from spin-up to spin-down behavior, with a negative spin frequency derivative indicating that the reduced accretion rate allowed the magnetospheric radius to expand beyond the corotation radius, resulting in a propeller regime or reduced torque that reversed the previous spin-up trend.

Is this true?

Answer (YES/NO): NO